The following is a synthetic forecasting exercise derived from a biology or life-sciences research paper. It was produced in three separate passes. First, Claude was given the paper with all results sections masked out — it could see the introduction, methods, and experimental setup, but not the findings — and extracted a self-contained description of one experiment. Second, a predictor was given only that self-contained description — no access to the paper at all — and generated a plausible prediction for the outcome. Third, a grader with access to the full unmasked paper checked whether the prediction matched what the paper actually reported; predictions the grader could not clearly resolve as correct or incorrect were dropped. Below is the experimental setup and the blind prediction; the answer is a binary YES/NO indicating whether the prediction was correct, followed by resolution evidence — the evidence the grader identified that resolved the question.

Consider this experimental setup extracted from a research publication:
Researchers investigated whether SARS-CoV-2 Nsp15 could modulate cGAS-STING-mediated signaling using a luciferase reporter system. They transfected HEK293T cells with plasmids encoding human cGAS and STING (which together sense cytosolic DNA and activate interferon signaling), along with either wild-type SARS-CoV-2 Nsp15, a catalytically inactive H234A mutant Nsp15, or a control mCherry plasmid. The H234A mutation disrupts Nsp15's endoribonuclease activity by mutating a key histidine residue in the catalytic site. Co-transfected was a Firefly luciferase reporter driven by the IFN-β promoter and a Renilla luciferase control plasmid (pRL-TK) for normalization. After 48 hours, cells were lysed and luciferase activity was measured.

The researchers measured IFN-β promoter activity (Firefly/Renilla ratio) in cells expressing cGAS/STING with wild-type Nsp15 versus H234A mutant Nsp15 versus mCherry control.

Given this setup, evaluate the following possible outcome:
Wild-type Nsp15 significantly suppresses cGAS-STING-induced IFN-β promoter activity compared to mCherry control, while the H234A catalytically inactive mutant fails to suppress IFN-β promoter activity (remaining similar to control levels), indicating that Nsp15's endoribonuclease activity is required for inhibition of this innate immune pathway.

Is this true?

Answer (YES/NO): YES